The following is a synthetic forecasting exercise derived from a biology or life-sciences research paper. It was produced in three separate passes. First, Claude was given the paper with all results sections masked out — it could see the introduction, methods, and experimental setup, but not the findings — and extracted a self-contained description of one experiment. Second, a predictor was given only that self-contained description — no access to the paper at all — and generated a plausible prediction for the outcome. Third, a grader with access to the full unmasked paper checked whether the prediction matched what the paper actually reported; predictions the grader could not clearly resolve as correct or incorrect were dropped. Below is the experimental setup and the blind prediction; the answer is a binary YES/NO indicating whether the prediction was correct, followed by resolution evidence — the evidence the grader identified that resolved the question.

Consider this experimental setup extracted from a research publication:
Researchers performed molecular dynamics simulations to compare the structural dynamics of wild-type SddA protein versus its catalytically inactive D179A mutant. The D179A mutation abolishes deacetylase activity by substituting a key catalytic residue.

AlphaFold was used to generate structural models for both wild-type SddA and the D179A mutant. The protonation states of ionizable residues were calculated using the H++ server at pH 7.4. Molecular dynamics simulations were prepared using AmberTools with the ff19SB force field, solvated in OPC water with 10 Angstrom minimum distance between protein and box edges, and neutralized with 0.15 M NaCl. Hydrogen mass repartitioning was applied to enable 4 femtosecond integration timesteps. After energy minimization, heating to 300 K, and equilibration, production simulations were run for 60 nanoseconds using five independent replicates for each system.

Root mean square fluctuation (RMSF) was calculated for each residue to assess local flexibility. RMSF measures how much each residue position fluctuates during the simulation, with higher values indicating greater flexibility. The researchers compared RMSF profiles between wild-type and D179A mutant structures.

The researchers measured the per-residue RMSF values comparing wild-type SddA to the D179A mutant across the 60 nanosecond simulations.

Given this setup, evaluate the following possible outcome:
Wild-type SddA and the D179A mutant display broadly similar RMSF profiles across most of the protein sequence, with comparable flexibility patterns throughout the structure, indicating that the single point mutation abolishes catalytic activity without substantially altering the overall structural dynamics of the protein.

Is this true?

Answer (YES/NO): NO